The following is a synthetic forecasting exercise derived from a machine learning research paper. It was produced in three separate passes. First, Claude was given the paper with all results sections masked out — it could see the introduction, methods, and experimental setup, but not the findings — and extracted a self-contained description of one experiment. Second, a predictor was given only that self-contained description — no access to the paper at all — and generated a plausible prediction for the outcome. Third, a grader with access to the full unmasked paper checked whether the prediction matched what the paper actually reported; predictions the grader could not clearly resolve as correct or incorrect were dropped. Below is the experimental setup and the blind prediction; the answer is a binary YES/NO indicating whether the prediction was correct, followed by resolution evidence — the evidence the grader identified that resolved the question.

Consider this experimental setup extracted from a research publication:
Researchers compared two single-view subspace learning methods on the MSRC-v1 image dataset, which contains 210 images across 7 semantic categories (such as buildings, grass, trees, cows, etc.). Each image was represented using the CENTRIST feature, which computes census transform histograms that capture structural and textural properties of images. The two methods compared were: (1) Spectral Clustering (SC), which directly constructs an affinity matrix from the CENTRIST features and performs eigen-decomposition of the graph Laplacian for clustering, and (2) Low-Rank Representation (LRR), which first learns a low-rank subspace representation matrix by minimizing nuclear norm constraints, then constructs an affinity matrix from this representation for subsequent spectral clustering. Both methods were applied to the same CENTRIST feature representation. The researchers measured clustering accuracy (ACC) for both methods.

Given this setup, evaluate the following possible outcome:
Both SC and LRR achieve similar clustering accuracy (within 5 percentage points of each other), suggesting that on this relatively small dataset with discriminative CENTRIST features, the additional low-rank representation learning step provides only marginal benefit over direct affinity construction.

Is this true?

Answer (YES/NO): NO